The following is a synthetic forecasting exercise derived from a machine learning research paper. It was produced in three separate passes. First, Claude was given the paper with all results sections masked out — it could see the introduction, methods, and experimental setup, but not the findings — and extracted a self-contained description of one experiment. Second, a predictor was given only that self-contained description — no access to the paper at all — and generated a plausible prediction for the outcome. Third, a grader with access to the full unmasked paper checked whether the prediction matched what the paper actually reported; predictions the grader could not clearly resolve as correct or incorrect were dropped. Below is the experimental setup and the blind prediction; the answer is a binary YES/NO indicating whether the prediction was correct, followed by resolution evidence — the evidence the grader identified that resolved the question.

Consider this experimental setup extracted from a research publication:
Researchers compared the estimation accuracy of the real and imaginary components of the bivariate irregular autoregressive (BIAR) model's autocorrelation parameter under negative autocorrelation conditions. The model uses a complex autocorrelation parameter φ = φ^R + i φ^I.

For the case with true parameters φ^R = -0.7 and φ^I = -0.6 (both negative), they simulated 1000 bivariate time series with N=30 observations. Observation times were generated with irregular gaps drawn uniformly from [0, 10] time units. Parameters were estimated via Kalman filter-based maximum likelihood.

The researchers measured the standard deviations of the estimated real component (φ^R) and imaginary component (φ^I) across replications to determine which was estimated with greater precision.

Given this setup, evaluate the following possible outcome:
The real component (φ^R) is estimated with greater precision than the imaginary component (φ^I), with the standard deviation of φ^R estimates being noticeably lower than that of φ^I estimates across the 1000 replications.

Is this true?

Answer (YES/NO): YES